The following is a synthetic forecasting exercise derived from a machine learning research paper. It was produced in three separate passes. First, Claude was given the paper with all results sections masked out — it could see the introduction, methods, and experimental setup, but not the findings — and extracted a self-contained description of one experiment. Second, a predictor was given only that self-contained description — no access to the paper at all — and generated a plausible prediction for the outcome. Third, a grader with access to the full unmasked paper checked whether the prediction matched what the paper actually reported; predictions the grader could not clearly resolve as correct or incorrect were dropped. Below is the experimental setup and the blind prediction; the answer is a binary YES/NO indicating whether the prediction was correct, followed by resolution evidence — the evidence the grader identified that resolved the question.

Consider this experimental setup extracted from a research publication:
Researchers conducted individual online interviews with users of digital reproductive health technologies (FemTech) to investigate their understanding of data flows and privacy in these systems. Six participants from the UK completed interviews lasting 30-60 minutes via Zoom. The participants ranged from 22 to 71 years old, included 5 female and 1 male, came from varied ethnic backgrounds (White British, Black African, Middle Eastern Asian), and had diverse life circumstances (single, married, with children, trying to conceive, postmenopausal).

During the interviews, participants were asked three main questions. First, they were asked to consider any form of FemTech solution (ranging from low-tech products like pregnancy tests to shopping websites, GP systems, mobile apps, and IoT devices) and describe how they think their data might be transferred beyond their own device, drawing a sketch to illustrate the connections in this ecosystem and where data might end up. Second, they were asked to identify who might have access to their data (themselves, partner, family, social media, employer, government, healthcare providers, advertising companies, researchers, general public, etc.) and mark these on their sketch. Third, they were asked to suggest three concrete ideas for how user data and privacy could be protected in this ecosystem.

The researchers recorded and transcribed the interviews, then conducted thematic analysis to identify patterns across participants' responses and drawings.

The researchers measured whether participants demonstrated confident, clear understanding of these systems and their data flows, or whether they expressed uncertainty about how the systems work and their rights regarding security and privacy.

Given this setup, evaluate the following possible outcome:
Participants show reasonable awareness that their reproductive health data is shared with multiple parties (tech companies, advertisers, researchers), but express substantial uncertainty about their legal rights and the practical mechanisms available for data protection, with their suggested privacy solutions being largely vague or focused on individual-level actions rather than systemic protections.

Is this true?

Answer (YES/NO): NO